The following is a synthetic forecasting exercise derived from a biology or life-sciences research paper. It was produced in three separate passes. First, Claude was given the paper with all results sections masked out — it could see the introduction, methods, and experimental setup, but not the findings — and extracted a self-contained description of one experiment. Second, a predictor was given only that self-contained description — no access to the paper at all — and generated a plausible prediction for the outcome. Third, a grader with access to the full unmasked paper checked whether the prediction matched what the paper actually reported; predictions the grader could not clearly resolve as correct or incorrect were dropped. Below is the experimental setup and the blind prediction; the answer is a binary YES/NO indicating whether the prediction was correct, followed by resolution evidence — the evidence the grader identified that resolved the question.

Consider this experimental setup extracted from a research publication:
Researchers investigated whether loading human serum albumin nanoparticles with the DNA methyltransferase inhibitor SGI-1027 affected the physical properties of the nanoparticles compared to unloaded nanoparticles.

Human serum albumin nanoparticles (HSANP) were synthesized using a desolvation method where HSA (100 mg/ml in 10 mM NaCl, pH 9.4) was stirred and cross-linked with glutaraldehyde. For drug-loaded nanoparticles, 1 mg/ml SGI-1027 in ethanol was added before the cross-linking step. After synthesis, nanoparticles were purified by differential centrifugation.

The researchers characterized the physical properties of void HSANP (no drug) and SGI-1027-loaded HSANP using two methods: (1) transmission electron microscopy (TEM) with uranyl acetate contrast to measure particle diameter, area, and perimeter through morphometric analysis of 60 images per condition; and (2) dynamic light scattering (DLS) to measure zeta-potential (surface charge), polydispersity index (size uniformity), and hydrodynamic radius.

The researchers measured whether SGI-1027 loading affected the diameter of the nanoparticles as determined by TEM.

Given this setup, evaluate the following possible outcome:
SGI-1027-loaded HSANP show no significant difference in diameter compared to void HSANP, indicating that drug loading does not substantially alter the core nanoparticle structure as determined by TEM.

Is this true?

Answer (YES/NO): YES